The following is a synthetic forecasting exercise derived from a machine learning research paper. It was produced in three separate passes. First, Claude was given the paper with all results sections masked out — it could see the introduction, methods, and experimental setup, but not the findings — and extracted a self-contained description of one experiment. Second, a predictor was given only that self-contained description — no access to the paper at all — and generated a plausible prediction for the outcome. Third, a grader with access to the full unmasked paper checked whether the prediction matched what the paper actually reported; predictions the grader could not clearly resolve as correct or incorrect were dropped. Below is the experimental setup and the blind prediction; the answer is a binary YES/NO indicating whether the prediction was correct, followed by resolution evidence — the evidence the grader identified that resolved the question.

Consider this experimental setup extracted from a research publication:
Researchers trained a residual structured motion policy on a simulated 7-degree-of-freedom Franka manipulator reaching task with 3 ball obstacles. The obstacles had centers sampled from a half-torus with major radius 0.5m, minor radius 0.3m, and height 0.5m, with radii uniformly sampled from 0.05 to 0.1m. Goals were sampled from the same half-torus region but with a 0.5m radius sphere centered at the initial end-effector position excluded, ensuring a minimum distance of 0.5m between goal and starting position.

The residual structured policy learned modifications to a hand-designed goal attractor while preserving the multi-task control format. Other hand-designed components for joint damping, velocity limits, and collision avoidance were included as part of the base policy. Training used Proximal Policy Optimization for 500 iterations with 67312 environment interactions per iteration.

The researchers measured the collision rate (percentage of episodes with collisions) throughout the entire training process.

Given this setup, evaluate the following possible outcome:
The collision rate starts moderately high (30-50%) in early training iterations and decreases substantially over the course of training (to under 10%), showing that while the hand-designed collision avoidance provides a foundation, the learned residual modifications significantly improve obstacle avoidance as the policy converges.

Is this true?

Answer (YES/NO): NO